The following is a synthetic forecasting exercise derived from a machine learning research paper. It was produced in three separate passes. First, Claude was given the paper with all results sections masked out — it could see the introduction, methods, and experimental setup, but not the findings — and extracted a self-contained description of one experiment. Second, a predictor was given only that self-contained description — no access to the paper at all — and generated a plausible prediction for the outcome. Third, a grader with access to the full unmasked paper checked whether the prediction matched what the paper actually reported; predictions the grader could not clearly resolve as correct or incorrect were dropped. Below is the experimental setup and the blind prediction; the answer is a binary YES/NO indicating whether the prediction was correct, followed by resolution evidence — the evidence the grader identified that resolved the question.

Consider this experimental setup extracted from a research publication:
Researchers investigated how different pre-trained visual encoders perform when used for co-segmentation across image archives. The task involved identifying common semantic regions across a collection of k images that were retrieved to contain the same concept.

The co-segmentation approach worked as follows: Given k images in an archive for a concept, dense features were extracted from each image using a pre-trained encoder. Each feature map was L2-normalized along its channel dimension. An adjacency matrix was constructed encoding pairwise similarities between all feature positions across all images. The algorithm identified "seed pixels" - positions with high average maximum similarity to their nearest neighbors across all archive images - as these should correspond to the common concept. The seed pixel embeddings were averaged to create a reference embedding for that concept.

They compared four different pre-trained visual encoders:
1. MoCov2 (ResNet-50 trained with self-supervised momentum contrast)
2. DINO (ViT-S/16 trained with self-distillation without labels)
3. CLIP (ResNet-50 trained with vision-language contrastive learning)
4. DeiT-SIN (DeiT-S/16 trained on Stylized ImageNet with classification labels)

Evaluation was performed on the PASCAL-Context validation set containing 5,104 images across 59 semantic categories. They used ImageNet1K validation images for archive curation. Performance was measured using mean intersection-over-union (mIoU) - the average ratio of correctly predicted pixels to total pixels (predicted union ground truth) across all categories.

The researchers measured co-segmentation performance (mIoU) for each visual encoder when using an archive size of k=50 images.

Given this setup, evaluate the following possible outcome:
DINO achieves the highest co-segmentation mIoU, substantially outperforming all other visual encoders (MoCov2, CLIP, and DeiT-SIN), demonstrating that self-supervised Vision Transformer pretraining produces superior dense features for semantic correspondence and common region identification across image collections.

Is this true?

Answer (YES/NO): NO